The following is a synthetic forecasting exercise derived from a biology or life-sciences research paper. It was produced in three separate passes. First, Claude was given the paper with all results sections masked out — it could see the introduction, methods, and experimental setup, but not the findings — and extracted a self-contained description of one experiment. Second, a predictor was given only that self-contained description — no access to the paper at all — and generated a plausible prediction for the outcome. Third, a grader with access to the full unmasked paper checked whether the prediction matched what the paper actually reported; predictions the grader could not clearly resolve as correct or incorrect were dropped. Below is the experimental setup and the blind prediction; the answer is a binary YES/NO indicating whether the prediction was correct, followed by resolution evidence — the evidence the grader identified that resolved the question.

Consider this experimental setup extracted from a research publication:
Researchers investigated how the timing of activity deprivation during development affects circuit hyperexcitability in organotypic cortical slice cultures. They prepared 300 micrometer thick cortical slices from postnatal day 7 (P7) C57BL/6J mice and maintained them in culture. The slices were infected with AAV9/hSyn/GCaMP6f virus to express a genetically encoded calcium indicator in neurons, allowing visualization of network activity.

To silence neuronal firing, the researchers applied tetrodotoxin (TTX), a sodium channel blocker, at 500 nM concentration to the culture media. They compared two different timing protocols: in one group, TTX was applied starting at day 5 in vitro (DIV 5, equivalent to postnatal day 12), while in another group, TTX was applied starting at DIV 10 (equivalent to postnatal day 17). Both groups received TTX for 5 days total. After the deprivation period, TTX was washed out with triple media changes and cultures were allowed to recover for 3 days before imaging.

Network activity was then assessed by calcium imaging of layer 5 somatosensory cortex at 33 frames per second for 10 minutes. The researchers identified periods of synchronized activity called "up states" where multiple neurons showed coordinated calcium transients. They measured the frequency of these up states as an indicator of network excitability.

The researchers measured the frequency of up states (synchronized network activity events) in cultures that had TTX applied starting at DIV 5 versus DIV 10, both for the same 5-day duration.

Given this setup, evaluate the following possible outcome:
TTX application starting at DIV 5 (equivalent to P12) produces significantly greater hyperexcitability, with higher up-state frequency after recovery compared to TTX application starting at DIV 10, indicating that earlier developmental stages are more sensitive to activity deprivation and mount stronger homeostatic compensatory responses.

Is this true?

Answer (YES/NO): NO